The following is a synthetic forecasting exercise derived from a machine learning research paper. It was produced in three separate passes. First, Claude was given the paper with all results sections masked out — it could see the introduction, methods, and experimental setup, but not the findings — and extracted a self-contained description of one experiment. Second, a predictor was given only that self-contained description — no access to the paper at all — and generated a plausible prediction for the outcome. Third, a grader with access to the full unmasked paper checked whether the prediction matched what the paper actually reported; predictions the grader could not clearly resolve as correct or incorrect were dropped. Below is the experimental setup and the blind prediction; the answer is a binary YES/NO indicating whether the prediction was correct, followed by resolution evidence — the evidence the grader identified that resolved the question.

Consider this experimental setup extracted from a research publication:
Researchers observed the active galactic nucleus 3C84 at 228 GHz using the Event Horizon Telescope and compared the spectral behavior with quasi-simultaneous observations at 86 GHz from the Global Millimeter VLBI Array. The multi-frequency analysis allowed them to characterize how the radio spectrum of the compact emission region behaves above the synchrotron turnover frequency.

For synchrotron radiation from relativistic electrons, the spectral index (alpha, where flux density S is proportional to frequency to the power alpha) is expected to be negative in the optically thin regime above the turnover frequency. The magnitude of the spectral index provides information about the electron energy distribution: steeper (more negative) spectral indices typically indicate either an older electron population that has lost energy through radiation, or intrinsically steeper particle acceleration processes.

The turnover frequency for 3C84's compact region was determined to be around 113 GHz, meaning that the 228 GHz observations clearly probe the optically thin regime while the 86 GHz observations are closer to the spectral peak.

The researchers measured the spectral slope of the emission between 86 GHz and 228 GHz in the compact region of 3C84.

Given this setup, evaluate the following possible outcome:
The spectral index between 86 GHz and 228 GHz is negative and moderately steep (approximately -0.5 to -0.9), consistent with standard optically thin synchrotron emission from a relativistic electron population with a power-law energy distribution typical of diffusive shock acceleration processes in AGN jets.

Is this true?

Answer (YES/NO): NO